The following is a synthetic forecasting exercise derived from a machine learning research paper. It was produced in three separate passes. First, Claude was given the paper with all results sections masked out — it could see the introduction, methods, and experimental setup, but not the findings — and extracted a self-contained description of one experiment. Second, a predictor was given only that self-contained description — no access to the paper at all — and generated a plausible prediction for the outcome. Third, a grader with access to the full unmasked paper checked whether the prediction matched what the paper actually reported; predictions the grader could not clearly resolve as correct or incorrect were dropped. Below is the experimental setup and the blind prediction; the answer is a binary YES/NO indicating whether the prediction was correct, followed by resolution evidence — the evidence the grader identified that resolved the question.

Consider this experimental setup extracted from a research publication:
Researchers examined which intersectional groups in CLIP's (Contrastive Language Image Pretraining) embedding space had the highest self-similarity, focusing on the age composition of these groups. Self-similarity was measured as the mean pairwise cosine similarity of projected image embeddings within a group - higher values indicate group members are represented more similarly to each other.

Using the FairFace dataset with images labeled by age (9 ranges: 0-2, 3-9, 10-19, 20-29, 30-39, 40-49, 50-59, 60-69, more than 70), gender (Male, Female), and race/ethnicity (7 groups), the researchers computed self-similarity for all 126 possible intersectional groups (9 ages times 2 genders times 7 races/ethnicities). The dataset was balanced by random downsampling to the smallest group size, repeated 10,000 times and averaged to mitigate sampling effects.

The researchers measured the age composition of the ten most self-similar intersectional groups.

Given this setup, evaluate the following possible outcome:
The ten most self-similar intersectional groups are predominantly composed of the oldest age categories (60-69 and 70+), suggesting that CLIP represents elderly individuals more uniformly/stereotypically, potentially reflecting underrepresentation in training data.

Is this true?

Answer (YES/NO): NO